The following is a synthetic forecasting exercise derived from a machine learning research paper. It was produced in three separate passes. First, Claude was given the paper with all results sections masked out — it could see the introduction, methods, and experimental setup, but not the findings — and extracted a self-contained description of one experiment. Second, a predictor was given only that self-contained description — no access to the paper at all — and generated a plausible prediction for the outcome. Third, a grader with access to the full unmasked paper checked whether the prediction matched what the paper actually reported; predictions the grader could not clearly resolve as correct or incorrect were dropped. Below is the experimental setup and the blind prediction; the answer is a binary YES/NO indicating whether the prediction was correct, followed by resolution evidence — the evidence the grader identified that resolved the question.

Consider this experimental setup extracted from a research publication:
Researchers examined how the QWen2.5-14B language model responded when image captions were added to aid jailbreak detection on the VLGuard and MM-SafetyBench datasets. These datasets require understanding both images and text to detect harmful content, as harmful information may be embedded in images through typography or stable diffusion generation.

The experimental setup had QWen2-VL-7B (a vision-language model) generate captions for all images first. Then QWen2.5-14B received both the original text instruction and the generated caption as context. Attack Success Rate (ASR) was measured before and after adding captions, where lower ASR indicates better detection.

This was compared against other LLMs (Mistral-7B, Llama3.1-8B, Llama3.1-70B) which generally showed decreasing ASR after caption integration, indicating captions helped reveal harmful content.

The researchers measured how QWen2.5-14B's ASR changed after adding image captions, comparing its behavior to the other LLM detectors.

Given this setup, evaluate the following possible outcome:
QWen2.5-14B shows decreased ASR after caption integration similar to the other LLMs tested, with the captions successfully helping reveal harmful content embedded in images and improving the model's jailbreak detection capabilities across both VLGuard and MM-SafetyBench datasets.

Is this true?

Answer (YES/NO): NO